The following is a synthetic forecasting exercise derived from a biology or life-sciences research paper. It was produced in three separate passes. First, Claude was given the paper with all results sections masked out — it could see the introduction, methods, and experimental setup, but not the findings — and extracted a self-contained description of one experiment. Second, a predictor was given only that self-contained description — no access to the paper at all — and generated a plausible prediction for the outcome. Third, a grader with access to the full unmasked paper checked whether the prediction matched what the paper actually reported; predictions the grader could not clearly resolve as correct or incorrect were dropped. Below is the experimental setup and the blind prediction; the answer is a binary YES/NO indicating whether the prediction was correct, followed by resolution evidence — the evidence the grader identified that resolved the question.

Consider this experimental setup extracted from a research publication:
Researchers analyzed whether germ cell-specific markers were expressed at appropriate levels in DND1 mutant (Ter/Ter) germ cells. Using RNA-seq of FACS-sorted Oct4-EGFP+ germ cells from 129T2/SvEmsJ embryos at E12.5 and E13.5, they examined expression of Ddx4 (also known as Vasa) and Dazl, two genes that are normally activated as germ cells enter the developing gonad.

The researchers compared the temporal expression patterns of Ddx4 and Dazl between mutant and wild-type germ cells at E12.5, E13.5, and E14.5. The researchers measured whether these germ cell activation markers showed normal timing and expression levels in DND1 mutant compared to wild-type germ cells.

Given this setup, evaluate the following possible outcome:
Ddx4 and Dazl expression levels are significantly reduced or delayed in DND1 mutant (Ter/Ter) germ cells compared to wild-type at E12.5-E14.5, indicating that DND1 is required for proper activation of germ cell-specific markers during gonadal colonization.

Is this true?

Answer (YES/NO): NO